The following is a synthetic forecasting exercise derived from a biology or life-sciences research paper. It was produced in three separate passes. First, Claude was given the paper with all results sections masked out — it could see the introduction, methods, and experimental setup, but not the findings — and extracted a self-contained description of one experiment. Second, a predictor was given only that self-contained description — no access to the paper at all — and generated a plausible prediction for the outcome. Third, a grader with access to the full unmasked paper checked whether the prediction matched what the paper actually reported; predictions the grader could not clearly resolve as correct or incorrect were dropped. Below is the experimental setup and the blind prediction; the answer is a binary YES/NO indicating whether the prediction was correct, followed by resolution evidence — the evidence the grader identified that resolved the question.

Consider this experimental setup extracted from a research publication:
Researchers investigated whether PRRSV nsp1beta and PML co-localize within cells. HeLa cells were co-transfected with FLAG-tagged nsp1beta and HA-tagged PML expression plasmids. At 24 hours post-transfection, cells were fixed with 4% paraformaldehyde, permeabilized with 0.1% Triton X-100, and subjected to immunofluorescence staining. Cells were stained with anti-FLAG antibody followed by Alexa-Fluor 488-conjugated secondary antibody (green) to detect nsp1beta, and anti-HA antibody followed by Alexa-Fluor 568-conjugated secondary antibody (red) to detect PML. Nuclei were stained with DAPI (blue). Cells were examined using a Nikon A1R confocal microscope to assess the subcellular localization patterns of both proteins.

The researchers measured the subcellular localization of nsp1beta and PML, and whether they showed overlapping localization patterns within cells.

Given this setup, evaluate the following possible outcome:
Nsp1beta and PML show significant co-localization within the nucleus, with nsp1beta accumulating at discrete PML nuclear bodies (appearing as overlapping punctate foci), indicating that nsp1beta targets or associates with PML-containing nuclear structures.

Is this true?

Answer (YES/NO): YES